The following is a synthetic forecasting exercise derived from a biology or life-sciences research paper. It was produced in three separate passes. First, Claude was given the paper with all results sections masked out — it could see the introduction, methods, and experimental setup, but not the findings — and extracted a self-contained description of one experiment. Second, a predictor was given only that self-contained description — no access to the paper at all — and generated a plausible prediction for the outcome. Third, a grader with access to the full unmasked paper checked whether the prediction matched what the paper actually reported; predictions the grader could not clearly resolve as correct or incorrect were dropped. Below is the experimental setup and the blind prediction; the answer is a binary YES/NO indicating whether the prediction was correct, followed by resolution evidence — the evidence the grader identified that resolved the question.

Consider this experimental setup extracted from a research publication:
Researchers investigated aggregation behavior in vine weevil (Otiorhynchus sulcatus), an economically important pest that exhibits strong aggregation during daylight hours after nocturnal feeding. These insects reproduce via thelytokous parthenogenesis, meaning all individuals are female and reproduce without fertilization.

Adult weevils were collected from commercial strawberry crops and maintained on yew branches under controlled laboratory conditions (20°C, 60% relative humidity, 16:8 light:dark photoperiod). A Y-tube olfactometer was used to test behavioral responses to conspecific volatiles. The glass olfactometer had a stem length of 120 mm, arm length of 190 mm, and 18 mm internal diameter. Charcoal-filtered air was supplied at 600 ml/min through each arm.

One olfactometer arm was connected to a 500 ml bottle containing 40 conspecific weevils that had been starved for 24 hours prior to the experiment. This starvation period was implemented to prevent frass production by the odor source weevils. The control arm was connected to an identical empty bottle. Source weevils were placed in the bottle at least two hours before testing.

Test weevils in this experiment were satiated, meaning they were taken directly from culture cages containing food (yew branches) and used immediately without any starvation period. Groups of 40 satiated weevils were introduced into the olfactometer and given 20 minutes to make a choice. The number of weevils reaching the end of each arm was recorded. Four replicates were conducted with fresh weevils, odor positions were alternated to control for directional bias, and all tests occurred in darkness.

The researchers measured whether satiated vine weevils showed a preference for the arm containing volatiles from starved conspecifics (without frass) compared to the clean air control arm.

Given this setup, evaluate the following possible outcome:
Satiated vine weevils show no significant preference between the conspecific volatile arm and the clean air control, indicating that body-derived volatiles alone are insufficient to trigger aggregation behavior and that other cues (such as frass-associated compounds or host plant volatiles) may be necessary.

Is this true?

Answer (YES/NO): NO